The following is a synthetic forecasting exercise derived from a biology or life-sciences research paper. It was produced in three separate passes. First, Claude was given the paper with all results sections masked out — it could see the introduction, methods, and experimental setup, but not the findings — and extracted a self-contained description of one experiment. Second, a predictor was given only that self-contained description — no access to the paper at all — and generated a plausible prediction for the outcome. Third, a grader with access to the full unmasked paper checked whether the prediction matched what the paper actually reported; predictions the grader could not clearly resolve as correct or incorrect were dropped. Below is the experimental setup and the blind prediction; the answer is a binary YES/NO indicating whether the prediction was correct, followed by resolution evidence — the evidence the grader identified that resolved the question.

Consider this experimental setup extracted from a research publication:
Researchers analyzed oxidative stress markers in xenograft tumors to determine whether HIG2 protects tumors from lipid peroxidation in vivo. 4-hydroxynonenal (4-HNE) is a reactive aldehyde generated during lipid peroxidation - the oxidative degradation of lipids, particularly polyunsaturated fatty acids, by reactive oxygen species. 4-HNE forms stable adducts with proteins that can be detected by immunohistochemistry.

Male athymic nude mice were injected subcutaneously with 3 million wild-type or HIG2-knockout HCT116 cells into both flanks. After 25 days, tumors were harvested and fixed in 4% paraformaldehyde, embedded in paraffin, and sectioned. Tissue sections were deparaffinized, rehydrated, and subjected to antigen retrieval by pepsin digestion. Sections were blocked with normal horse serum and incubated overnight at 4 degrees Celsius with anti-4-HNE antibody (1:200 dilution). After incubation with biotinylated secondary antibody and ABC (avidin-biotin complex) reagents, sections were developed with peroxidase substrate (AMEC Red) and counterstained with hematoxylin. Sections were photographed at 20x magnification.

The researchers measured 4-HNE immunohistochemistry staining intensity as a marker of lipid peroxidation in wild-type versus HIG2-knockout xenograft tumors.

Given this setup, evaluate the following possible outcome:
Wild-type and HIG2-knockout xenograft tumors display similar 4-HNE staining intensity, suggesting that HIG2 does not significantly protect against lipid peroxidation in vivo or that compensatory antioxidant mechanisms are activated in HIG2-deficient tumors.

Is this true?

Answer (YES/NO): NO